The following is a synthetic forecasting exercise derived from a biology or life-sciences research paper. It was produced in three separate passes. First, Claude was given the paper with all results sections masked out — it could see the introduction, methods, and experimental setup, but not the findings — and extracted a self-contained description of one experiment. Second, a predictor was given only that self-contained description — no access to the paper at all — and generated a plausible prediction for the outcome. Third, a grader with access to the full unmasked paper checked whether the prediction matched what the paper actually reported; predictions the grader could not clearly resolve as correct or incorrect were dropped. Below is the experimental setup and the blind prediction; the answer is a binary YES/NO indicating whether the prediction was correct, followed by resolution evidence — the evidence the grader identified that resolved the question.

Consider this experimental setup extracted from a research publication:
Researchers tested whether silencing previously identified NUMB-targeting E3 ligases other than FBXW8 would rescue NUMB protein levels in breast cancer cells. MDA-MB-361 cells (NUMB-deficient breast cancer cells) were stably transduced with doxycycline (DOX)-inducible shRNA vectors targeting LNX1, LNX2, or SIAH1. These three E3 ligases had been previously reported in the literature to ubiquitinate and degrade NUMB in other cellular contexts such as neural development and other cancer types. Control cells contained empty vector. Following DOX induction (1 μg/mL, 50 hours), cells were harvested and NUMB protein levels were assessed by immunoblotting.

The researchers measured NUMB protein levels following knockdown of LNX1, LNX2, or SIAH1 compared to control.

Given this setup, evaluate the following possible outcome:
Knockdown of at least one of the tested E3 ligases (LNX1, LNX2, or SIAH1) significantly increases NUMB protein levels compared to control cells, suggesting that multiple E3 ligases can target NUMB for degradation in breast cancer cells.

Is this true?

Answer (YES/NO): NO